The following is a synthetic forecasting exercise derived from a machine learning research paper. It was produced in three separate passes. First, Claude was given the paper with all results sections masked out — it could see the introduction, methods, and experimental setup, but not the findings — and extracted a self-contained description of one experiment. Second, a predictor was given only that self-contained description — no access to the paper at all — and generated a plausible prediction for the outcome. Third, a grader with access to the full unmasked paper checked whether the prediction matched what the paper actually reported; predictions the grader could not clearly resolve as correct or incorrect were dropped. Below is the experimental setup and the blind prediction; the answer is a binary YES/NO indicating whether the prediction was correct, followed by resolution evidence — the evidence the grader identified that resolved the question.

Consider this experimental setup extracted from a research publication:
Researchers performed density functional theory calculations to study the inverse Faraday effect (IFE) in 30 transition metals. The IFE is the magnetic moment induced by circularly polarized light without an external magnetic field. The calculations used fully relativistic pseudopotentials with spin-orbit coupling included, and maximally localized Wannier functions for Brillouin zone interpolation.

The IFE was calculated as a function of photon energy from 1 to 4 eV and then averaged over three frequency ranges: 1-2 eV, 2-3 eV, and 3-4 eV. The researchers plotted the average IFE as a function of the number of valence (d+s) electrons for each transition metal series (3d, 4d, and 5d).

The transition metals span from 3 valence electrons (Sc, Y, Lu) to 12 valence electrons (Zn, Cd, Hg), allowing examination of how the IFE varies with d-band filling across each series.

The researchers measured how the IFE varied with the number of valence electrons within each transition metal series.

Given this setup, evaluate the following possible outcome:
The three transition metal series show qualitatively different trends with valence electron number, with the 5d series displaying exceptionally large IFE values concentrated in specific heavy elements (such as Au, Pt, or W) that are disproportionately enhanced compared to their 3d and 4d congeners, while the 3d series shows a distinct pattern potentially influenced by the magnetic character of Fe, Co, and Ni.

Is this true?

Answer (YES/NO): NO